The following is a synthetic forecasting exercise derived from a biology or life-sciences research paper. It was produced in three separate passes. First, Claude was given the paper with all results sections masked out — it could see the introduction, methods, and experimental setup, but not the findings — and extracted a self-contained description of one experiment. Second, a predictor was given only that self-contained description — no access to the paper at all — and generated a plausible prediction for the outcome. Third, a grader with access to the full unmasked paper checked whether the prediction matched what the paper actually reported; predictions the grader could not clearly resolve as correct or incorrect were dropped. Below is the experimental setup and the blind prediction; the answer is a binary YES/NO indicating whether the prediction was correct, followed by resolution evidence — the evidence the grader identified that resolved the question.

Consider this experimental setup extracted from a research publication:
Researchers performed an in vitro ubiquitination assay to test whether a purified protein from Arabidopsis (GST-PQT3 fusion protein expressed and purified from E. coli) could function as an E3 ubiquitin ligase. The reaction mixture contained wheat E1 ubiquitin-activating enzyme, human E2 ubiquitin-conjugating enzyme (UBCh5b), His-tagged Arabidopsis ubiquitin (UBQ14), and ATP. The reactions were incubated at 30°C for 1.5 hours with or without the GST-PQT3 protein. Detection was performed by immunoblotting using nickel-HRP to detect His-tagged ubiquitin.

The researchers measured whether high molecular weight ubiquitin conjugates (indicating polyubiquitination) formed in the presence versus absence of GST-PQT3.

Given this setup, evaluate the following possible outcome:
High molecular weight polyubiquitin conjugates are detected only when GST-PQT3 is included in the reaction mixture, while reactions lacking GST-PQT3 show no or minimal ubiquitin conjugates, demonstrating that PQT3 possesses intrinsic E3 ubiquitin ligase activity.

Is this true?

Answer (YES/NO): YES